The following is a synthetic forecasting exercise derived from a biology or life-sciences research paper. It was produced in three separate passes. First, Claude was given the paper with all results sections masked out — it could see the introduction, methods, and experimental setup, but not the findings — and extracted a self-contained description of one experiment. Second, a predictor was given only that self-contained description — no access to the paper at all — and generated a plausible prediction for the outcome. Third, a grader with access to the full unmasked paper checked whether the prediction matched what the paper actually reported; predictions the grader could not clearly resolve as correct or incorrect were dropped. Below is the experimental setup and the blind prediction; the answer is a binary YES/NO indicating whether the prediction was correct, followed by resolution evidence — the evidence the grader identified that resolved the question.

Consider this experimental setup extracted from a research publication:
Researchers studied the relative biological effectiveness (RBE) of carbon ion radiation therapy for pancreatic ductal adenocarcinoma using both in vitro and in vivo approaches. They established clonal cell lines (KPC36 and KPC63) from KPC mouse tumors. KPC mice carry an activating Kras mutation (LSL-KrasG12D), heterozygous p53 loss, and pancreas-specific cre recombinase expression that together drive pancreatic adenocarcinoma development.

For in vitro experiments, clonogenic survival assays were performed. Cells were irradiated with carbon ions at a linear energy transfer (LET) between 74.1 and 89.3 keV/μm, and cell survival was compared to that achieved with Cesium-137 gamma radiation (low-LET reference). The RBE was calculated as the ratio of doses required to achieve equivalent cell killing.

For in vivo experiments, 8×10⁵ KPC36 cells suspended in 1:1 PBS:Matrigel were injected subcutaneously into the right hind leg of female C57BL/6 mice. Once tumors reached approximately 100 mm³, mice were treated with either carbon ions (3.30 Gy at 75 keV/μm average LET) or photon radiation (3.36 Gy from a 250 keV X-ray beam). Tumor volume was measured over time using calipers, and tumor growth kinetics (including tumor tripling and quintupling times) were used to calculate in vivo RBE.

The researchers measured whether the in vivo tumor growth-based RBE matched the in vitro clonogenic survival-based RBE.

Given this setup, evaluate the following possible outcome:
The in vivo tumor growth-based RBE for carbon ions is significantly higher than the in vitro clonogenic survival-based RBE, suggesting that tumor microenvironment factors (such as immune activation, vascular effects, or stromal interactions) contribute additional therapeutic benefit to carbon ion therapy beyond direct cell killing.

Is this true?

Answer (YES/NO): NO